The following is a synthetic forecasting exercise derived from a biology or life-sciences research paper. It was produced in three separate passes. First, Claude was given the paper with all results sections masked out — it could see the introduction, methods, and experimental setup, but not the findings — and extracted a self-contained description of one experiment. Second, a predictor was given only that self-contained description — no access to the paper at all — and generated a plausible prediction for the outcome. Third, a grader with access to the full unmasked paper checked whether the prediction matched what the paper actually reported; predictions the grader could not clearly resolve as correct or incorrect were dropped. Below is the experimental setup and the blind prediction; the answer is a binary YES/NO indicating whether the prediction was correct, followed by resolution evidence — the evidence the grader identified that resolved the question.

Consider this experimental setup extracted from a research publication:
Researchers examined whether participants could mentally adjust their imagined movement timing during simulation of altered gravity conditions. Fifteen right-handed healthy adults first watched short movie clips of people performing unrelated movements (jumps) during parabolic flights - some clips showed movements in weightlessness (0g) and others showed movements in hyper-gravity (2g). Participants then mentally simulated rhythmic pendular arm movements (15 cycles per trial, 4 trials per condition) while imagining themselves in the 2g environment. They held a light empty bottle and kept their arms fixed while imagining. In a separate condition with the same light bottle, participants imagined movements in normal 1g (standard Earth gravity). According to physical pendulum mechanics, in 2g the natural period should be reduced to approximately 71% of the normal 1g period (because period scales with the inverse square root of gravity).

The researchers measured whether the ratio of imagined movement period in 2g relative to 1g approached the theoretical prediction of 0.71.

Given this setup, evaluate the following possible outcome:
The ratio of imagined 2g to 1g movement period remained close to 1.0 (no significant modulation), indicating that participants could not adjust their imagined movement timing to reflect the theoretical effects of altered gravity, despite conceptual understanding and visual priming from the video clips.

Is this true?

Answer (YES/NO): NO